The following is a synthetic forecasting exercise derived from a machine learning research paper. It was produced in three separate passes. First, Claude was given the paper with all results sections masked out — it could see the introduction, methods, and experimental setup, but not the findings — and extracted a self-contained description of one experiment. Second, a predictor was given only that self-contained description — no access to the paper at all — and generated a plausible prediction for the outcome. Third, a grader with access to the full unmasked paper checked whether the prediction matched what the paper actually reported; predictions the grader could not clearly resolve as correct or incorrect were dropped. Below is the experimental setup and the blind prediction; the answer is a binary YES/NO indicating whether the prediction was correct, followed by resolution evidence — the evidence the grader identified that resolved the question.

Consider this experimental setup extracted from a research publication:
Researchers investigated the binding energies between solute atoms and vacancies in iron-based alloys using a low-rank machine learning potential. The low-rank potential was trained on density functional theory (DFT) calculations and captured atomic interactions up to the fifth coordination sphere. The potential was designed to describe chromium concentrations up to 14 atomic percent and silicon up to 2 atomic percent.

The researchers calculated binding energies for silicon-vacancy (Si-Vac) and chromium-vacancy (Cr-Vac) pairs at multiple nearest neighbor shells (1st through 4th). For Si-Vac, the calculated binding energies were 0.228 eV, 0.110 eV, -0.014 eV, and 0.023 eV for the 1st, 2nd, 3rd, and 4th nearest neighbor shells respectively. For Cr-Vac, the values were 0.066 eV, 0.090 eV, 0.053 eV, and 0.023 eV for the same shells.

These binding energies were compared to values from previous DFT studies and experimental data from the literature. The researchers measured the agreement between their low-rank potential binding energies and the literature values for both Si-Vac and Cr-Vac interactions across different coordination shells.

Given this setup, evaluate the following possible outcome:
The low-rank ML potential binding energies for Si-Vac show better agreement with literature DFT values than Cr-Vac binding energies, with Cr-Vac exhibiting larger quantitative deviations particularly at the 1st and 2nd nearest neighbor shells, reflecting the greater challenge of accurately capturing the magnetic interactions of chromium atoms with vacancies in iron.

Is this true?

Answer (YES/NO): NO